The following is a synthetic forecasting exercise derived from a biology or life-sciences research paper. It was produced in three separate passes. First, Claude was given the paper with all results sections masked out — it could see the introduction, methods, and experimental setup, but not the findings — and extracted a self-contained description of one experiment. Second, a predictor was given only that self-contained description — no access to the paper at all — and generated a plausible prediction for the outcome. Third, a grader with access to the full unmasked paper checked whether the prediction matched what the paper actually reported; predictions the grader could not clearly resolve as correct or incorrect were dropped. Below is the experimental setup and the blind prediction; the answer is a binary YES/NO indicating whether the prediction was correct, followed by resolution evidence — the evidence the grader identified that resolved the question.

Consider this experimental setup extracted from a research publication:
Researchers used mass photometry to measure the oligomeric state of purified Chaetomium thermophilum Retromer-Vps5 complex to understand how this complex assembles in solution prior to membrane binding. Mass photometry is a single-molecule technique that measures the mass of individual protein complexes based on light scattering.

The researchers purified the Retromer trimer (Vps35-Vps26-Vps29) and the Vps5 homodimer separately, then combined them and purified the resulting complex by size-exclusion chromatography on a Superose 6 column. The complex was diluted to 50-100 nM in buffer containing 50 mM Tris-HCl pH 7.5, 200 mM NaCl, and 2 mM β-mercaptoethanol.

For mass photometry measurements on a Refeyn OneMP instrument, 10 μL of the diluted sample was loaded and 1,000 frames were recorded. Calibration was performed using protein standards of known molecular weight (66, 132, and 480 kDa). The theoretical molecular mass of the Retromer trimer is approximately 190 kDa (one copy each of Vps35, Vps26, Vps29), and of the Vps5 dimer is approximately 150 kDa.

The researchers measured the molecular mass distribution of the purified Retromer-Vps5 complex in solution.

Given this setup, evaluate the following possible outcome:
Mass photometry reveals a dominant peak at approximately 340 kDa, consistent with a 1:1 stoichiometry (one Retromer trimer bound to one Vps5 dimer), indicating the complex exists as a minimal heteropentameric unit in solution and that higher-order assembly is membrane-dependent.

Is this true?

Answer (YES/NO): YES